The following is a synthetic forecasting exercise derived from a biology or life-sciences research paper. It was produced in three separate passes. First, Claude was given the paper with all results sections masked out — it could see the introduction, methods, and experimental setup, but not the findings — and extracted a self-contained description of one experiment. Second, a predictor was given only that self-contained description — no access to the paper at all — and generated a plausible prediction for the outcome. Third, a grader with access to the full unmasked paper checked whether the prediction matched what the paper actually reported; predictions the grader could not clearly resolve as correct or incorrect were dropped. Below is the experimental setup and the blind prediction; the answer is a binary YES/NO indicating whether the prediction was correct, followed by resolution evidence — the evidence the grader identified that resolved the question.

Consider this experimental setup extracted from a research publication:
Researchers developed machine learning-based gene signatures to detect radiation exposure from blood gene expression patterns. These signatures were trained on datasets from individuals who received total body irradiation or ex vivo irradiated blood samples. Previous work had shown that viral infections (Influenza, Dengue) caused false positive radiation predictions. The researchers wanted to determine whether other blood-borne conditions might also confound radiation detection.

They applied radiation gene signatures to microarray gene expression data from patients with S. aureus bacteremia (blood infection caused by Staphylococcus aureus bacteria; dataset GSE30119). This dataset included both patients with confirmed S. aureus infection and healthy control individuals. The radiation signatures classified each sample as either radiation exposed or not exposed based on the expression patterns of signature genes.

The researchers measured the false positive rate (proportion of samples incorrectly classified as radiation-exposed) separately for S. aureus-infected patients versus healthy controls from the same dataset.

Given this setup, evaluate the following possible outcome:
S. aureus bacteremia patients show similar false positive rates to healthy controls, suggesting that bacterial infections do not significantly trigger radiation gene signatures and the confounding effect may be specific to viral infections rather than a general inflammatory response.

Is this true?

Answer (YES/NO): NO